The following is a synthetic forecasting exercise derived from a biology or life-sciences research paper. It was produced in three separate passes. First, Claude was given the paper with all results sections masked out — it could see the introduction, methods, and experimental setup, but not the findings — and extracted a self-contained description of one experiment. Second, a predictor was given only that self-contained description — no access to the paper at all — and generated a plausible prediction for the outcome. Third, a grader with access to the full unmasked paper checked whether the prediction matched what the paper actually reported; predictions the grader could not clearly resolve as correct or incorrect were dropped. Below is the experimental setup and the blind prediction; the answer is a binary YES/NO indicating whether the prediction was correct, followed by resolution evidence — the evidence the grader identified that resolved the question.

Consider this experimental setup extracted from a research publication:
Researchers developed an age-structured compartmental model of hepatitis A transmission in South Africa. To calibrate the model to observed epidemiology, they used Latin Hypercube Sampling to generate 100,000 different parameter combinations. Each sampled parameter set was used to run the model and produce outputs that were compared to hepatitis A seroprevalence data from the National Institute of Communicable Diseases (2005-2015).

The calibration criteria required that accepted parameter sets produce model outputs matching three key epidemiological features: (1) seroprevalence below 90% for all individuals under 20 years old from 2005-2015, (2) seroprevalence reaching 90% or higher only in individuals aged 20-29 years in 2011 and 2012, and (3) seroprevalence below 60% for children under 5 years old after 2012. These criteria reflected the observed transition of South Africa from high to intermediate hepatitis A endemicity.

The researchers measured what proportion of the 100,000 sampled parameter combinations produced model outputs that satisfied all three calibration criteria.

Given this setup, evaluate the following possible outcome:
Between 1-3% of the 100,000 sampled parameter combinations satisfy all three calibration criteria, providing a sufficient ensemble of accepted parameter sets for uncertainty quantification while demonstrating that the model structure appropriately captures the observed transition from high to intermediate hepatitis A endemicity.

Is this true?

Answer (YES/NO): YES